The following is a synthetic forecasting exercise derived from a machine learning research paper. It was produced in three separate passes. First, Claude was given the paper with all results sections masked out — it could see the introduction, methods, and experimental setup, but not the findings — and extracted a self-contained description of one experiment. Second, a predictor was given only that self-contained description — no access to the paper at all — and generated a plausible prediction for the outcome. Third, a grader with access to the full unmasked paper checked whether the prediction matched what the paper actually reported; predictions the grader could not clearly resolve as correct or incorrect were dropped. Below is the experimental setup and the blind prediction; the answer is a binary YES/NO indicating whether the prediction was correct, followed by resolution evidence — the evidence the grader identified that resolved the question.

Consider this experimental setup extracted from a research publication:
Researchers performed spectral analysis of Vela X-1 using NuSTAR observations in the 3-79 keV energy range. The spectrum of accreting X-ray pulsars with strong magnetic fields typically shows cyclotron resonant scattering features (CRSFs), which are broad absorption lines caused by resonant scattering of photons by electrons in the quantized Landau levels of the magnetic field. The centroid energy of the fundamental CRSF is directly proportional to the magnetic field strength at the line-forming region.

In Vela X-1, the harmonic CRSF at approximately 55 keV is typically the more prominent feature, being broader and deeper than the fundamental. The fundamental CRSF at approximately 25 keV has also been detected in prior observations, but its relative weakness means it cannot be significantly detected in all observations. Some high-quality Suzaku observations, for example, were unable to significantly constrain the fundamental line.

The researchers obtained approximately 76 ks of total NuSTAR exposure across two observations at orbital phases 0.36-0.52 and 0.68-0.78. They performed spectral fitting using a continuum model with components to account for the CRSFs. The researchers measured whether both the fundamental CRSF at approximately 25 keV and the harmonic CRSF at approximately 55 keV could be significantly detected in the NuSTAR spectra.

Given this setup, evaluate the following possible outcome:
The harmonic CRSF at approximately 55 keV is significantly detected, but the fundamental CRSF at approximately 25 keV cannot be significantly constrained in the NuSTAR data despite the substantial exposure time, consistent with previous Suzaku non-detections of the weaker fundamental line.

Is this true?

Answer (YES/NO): NO